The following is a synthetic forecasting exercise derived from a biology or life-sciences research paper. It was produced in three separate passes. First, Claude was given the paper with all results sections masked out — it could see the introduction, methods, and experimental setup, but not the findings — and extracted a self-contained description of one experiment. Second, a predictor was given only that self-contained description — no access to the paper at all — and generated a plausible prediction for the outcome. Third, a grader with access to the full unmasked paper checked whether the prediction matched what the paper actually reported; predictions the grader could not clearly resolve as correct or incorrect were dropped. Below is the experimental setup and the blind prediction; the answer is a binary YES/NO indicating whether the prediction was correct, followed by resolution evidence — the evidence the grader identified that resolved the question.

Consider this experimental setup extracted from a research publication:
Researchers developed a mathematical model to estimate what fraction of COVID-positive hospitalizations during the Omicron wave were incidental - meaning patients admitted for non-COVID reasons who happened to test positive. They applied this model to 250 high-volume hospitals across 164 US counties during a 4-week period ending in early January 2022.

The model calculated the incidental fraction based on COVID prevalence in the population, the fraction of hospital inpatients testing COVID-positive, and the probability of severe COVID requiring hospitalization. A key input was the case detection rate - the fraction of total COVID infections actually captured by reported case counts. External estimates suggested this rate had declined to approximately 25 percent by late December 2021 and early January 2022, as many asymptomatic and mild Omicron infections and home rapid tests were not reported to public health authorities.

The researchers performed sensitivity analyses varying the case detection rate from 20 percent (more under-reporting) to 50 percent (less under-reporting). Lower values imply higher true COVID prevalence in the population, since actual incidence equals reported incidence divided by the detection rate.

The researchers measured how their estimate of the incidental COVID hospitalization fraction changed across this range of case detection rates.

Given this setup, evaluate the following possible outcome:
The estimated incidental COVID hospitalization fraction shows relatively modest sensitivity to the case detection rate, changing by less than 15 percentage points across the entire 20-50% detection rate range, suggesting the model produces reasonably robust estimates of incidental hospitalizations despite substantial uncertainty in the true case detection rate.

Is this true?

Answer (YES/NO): YES